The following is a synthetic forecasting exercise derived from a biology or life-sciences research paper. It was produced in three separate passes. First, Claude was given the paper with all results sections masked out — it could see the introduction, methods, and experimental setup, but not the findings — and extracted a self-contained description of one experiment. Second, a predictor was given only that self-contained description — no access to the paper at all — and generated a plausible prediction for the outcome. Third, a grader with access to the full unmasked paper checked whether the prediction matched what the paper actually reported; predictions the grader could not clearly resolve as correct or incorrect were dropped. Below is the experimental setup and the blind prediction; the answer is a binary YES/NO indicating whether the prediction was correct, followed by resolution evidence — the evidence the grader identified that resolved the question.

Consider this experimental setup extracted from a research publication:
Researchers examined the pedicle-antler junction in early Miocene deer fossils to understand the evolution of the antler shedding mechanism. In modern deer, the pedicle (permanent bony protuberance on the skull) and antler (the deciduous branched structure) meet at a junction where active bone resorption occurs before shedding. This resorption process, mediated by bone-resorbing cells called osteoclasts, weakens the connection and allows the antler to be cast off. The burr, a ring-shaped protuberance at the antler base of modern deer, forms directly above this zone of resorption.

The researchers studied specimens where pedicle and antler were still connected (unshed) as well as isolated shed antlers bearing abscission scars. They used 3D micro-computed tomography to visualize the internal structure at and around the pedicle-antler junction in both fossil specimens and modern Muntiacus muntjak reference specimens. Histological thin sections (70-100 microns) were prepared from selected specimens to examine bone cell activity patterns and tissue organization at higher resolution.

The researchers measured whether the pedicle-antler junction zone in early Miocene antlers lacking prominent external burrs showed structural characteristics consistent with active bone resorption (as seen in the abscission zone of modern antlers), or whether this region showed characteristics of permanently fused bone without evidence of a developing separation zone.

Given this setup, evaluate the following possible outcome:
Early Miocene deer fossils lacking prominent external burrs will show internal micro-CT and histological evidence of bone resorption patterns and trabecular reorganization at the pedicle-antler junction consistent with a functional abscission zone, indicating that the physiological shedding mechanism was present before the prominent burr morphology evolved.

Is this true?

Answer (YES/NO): YES